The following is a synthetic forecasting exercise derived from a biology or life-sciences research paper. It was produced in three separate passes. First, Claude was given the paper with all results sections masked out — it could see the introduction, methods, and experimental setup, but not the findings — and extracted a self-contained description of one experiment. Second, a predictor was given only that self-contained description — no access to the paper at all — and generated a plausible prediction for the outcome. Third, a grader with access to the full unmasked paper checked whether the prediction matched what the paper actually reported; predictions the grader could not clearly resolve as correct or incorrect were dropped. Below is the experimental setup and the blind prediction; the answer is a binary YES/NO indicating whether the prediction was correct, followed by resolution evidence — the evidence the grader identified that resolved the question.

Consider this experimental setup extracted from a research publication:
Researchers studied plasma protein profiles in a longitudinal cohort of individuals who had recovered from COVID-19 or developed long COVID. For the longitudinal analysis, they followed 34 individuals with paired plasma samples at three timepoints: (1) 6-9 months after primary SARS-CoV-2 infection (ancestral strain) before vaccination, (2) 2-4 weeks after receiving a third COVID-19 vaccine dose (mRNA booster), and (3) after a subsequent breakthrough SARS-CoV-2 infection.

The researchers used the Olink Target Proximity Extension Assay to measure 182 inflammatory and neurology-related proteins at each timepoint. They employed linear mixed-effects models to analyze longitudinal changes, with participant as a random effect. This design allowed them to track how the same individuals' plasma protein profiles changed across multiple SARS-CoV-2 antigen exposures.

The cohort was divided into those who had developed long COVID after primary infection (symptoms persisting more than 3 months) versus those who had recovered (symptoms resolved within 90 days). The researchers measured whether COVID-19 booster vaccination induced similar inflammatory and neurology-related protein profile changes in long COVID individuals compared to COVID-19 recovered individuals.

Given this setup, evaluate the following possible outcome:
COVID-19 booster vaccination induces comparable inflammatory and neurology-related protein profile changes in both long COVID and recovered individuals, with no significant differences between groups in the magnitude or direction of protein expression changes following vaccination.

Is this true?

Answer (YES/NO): YES